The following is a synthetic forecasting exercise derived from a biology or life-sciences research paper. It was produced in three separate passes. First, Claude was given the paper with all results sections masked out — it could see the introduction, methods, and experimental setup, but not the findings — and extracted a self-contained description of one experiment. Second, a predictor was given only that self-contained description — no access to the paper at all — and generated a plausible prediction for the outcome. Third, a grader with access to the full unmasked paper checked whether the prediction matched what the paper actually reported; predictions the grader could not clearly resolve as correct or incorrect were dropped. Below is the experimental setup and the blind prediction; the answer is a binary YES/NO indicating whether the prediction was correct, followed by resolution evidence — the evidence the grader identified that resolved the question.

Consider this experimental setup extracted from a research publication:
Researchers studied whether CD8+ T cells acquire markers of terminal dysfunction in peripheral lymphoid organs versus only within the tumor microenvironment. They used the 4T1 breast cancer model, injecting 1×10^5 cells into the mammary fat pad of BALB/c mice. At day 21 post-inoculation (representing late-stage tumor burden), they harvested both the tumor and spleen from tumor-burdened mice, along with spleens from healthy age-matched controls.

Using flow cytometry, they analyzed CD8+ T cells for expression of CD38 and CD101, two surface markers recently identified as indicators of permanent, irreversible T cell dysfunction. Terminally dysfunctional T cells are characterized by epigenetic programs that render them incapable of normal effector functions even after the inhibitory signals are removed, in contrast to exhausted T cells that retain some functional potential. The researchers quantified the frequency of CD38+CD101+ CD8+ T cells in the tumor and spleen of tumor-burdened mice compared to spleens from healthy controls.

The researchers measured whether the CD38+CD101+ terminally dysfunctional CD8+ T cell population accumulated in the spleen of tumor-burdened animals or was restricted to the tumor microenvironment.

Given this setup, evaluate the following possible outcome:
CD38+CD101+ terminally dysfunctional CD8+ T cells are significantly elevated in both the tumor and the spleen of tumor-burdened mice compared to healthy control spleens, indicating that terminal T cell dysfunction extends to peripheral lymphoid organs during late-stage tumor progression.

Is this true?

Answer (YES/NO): NO